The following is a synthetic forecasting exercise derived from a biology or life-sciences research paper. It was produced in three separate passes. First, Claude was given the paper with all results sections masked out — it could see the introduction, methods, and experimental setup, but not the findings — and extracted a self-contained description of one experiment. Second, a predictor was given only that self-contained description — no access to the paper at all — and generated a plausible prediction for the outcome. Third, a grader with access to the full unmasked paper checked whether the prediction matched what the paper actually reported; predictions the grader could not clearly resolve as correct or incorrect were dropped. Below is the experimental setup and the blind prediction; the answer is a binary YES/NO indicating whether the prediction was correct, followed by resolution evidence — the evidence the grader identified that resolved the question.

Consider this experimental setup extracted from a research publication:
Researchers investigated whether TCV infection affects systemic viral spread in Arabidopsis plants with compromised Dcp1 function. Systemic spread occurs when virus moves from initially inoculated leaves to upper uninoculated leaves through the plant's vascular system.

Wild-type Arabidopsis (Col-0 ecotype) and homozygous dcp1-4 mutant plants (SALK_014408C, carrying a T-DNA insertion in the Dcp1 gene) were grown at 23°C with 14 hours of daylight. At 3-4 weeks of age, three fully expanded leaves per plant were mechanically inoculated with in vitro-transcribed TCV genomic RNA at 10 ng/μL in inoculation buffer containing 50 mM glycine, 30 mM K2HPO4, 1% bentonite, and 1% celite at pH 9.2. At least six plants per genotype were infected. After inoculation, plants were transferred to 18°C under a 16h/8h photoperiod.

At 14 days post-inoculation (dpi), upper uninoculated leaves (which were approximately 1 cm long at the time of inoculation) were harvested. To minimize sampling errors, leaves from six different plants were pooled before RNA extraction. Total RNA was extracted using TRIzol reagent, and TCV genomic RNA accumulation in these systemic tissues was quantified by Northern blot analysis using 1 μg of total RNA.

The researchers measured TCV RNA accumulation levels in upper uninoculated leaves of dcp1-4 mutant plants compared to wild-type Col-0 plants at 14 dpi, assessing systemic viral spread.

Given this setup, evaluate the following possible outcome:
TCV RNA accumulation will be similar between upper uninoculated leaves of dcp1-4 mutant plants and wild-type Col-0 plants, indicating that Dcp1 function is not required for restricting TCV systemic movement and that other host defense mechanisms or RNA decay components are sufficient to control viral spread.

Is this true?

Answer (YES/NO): NO